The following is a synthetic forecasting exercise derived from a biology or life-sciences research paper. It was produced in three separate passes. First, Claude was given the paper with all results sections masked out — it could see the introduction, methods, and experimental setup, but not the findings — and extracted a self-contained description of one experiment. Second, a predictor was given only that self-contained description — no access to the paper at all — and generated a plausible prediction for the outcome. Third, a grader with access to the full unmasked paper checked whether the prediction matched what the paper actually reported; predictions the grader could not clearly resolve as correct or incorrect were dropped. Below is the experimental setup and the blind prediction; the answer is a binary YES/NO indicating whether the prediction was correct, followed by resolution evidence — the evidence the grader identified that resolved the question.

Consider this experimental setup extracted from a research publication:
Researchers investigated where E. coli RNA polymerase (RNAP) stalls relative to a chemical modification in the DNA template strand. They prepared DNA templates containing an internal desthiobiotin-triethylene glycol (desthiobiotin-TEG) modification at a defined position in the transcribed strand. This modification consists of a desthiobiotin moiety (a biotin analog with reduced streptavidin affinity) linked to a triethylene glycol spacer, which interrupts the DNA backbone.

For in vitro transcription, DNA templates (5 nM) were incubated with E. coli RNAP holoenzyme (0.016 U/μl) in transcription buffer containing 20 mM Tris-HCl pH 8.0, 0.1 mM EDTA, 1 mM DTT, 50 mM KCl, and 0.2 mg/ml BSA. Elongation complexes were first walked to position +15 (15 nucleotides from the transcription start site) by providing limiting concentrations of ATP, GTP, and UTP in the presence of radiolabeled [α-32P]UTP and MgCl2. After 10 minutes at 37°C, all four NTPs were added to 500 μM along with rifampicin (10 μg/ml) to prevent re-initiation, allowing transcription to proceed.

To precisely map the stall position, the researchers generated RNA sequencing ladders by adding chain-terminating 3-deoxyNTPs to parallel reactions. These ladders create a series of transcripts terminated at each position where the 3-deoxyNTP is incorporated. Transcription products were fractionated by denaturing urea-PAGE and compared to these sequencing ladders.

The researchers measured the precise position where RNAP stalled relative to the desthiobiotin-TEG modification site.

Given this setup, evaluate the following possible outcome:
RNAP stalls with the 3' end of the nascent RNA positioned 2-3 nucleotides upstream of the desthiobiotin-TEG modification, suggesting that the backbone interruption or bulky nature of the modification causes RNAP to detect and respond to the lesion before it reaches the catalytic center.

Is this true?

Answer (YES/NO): NO